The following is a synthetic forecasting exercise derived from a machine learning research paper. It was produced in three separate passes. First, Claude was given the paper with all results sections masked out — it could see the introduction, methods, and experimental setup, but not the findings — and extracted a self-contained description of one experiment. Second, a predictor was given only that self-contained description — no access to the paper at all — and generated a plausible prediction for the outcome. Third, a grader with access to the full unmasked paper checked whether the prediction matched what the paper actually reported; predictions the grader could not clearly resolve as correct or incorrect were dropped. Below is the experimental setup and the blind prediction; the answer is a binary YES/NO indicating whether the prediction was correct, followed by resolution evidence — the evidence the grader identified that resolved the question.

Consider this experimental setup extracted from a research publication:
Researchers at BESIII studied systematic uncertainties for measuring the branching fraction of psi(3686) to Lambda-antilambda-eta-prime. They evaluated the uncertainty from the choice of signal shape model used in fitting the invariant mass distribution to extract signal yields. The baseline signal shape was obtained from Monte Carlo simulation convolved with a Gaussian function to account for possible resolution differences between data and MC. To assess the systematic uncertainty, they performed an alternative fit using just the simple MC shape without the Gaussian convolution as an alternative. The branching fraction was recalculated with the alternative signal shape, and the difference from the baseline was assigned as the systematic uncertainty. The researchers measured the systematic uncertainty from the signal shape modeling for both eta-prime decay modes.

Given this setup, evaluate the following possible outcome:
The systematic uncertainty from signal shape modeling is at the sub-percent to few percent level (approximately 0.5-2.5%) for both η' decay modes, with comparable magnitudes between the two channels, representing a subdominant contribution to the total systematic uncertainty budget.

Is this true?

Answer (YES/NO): YES